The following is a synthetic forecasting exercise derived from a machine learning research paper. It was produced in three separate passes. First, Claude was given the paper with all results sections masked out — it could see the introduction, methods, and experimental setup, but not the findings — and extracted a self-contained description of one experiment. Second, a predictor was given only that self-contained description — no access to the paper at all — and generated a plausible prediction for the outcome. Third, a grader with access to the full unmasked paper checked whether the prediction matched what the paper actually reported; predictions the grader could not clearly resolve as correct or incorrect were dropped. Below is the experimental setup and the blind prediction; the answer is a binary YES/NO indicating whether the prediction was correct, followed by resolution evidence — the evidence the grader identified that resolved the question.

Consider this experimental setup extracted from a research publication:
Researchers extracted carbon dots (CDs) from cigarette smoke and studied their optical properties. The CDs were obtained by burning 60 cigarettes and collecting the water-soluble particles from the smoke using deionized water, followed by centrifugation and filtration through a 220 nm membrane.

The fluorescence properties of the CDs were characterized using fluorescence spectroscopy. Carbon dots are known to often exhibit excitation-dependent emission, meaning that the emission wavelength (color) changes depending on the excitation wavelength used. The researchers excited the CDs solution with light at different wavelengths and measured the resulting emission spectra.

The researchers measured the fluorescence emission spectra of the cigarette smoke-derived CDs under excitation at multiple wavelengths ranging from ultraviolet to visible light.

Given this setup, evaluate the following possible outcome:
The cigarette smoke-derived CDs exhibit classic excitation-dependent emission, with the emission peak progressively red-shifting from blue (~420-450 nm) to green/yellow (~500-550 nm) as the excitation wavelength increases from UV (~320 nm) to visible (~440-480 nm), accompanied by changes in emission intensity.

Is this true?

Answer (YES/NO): NO